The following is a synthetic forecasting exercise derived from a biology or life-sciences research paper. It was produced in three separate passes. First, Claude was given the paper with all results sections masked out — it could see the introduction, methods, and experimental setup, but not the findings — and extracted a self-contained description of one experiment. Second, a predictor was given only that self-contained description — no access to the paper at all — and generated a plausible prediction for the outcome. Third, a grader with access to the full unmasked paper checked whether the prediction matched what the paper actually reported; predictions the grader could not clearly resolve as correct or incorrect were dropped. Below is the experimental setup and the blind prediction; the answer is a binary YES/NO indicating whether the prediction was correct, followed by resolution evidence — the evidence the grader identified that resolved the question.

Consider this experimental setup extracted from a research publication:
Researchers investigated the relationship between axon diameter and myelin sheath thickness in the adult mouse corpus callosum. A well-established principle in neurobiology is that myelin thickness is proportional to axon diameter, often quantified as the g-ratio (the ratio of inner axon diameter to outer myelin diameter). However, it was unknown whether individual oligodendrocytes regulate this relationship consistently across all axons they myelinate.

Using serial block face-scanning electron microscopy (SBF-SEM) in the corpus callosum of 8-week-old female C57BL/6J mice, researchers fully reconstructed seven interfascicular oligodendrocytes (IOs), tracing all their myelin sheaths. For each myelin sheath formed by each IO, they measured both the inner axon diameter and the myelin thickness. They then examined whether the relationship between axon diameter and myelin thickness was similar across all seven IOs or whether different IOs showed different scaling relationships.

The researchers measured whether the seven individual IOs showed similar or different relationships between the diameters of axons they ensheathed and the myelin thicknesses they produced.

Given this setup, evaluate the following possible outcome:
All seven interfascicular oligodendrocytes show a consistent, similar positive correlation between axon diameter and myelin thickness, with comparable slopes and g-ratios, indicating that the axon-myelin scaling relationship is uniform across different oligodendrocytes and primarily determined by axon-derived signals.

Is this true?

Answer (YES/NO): NO